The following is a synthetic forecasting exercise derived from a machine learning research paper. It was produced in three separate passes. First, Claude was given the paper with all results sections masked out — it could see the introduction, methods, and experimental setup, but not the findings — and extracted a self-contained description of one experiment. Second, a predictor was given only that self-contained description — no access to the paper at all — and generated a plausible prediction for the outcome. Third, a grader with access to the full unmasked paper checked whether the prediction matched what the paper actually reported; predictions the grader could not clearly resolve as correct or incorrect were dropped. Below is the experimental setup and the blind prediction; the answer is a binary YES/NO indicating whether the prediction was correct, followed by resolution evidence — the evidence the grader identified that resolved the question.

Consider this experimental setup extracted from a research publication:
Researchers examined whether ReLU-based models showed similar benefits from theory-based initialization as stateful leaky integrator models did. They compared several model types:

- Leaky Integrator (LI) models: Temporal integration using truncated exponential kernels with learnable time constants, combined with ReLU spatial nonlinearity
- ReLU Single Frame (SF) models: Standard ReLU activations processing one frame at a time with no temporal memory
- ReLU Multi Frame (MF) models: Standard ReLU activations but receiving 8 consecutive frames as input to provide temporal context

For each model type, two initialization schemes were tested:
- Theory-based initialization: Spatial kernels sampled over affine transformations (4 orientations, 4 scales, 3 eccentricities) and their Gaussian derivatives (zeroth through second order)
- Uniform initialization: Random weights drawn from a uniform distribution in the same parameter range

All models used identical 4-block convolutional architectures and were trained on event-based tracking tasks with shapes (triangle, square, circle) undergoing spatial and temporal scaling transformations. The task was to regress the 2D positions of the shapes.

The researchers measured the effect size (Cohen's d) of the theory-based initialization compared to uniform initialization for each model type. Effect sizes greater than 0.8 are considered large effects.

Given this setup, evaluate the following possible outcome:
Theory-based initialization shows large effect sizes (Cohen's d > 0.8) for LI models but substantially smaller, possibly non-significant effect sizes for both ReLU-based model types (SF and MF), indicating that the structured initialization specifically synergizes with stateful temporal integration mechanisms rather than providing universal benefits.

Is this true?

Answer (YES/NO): YES